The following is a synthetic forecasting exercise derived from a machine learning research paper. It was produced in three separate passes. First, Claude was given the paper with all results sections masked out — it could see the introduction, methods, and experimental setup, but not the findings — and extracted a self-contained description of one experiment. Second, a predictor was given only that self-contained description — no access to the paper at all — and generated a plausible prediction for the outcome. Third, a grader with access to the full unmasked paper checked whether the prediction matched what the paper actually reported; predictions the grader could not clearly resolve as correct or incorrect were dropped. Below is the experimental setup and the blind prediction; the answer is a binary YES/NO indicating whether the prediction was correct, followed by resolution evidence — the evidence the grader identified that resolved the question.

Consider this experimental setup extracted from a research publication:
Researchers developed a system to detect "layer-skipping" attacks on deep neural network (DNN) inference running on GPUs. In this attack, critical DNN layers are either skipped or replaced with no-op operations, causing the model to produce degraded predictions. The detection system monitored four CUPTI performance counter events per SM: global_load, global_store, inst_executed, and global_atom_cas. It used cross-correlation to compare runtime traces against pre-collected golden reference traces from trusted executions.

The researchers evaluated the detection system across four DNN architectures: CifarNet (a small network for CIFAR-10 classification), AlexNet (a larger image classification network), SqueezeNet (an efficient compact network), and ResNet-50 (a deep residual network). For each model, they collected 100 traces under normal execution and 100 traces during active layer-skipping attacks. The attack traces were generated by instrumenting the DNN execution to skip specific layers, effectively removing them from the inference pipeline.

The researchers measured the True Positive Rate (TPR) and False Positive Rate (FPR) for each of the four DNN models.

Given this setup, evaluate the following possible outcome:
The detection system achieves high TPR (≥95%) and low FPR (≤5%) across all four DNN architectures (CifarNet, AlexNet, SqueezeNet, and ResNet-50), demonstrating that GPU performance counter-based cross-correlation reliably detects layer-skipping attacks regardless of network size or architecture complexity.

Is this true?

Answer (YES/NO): NO